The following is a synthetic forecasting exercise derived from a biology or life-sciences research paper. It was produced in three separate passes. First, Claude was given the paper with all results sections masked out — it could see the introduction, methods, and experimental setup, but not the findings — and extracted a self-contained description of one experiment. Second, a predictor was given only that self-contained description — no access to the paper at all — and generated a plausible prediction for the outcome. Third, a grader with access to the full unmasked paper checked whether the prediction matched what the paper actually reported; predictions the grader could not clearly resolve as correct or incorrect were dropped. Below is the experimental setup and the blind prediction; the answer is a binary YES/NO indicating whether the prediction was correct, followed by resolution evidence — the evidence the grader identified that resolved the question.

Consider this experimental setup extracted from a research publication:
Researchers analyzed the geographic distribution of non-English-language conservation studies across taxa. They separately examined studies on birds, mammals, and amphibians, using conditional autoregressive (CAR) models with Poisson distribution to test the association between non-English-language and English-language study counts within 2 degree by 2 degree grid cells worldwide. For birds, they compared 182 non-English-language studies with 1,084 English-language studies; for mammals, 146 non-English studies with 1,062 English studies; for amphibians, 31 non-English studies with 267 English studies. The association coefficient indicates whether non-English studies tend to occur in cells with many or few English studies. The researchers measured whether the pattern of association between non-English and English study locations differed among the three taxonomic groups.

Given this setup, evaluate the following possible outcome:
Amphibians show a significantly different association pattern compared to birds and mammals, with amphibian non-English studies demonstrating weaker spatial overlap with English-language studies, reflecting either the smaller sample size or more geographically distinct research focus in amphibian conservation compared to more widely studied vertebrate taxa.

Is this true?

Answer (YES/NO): NO